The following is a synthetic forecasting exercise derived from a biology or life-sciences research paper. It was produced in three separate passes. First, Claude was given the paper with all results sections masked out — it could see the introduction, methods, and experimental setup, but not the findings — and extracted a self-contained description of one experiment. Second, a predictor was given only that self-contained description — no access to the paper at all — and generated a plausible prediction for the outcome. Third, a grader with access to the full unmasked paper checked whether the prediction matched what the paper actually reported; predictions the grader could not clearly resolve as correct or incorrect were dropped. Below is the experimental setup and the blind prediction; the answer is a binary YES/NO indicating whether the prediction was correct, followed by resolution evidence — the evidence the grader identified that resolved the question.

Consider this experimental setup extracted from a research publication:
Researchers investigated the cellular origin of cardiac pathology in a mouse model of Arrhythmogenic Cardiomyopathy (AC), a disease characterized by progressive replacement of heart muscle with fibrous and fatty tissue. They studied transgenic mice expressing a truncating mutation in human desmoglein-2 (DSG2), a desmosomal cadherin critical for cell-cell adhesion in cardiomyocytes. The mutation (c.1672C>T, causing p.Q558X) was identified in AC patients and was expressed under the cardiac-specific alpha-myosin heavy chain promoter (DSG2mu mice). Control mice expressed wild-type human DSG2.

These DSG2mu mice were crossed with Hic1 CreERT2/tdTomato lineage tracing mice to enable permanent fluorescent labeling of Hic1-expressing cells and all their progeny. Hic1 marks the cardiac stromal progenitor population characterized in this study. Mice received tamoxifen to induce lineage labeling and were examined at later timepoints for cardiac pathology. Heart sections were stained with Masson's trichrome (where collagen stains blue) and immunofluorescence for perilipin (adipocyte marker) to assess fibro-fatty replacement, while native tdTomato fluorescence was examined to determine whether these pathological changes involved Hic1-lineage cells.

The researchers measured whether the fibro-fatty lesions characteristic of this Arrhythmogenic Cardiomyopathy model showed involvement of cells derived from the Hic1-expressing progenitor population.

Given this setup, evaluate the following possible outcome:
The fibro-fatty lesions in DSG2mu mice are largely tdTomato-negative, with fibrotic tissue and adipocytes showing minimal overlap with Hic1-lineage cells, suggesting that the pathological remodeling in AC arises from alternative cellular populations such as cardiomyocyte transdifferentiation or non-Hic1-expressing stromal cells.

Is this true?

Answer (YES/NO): NO